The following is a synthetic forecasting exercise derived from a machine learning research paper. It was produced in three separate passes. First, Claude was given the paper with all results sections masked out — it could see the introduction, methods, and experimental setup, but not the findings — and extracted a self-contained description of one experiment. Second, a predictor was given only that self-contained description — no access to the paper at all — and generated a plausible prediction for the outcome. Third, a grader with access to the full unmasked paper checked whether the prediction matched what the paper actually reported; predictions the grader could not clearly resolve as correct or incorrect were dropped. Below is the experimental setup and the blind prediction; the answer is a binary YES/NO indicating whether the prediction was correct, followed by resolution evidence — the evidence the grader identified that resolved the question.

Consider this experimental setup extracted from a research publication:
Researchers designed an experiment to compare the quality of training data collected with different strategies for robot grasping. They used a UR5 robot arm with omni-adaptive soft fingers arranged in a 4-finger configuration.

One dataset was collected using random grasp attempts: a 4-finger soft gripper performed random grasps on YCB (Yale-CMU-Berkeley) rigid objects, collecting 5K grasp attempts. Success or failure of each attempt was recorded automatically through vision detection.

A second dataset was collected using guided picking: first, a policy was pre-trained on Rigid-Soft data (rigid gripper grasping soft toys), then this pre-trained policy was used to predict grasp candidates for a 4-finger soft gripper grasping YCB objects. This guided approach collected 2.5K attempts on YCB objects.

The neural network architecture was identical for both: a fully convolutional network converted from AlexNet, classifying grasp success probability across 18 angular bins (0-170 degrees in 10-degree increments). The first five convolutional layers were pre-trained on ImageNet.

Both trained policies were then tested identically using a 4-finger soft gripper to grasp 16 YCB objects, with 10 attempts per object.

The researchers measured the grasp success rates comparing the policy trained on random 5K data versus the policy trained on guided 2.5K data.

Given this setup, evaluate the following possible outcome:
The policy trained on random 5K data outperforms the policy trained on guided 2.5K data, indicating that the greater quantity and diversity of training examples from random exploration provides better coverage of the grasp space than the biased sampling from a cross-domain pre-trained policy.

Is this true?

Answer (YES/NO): NO